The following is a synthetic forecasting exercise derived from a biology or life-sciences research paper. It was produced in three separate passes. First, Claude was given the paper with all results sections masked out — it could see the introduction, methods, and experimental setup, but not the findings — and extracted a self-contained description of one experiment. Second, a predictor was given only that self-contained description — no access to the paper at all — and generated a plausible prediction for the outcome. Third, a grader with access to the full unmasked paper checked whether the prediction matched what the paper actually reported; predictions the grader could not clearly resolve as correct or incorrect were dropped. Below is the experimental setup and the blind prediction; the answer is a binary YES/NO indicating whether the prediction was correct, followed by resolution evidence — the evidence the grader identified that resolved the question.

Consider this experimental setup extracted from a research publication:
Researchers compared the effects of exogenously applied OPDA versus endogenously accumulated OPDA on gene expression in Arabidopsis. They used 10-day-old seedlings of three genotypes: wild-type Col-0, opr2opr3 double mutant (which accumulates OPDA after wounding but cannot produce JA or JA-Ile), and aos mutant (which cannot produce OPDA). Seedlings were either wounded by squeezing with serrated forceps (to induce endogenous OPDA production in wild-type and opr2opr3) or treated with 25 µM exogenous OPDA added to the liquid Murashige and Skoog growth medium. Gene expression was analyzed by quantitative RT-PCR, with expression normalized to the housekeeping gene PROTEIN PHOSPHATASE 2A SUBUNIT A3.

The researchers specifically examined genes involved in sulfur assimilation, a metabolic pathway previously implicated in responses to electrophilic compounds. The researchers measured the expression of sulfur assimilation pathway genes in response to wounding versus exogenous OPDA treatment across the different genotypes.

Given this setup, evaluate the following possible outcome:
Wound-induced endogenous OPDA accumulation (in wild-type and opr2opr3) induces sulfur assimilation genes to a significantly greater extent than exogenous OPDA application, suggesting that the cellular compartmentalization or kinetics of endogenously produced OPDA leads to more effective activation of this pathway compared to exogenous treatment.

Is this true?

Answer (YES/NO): NO